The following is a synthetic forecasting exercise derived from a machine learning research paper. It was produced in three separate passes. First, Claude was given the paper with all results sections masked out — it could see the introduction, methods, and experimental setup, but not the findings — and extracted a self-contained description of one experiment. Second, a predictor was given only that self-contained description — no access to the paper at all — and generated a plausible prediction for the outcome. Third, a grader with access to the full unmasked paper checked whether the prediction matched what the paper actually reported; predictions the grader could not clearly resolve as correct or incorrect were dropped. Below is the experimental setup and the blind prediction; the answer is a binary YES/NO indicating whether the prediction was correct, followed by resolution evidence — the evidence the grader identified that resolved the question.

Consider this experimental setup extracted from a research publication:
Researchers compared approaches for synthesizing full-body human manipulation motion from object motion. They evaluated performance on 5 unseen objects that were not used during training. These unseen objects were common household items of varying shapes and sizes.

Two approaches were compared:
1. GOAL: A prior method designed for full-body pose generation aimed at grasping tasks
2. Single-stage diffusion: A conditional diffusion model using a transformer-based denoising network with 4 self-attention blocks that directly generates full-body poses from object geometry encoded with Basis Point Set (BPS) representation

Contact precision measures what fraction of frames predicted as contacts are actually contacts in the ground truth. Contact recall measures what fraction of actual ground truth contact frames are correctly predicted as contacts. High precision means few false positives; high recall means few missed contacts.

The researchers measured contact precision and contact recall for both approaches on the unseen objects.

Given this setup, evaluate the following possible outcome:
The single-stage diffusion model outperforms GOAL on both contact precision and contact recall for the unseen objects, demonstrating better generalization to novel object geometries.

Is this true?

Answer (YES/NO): NO